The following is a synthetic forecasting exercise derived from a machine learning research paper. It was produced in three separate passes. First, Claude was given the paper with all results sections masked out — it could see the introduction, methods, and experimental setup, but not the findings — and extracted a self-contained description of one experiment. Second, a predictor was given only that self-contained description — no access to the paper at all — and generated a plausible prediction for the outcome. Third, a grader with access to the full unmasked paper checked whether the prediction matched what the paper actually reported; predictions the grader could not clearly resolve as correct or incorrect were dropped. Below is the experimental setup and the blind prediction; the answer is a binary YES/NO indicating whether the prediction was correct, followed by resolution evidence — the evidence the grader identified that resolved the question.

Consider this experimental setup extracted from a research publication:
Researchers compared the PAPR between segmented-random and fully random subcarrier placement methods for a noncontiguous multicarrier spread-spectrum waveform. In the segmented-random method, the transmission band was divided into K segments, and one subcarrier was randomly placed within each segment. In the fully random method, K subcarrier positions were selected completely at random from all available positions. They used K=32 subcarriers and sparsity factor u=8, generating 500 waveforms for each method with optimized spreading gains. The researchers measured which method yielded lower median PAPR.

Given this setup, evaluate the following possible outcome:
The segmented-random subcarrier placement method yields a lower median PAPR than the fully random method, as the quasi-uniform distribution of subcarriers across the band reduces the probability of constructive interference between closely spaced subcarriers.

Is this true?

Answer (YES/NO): YES